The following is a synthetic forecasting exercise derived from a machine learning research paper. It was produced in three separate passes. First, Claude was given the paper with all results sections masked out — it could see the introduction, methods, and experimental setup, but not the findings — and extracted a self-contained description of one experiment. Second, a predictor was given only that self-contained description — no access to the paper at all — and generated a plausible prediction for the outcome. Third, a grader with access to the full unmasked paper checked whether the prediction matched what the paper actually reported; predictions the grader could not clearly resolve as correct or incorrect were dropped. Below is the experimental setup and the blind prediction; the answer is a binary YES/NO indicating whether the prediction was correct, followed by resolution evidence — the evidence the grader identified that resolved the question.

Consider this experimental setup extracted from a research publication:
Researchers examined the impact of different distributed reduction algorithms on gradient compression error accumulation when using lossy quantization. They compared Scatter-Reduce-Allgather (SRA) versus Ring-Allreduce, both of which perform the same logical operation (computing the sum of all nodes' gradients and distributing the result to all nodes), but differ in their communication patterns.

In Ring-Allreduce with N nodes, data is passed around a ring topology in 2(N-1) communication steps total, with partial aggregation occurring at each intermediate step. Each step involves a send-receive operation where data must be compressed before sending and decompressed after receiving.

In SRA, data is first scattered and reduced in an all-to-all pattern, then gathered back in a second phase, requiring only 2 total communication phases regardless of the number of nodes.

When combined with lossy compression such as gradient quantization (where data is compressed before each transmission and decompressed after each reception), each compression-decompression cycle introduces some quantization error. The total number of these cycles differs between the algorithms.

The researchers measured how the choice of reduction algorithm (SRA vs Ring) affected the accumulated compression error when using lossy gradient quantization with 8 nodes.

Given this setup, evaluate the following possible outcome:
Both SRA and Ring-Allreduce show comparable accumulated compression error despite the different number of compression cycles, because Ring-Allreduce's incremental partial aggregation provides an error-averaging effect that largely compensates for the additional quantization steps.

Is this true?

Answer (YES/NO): NO